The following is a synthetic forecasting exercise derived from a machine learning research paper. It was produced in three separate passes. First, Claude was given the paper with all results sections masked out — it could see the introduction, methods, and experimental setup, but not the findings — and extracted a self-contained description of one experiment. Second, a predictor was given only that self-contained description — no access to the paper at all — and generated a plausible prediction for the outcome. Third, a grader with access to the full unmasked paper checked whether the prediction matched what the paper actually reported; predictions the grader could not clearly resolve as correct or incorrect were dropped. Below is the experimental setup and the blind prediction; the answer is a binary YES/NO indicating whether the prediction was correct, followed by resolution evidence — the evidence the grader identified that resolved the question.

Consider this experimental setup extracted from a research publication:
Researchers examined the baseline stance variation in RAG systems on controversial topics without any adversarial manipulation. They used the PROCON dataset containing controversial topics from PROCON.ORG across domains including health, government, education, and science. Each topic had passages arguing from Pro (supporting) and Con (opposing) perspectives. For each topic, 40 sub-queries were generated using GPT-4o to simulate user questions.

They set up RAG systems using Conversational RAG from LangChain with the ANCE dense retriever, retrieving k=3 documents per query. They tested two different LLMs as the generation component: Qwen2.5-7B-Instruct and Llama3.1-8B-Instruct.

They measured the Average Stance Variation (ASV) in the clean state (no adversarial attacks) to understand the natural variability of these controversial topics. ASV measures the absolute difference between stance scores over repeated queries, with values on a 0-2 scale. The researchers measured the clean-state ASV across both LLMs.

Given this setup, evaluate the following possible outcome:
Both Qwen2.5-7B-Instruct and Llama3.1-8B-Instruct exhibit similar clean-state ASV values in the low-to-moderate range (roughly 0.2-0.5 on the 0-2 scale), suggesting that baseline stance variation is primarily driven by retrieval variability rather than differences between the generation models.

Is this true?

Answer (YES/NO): NO